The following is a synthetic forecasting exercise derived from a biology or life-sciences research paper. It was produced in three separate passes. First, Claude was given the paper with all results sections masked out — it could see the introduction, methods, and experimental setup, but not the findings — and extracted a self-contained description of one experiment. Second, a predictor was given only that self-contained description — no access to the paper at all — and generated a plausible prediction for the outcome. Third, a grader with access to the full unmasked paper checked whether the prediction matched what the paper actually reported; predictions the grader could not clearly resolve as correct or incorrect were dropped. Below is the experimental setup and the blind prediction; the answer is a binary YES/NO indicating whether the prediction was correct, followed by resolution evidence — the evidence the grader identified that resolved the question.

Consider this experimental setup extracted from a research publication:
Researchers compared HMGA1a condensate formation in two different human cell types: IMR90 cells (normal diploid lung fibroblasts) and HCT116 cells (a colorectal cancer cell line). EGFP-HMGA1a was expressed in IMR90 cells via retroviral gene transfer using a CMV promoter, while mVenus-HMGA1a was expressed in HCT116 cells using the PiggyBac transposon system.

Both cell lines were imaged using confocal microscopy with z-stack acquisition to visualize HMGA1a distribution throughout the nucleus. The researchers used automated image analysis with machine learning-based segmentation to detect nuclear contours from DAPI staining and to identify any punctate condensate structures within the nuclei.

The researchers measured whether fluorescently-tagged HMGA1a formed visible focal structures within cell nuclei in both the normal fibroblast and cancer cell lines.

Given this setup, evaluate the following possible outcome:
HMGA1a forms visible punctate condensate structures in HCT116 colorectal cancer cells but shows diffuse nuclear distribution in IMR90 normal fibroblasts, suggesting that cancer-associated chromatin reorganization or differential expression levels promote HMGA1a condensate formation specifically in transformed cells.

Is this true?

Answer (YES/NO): NO